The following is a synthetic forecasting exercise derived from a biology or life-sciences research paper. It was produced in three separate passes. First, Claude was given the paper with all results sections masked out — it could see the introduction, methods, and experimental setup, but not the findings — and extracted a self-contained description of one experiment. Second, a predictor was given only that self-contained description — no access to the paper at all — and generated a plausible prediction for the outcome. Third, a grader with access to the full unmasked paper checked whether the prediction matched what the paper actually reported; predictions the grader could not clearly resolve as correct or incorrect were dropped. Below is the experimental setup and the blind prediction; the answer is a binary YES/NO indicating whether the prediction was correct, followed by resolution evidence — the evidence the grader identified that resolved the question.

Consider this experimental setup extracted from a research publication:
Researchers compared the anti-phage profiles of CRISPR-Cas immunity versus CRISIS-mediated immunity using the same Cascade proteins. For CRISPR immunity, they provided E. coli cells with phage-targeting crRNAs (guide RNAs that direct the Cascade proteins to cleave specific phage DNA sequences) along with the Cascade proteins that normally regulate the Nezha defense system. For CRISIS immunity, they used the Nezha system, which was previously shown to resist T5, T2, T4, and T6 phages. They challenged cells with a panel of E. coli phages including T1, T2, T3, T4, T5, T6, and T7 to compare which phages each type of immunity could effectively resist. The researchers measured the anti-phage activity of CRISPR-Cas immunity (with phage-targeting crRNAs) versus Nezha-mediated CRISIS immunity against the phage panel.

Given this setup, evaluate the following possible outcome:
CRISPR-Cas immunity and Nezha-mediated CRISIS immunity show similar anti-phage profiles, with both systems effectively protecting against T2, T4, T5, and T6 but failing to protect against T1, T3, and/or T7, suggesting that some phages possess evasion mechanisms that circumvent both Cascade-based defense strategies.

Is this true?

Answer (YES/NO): NO